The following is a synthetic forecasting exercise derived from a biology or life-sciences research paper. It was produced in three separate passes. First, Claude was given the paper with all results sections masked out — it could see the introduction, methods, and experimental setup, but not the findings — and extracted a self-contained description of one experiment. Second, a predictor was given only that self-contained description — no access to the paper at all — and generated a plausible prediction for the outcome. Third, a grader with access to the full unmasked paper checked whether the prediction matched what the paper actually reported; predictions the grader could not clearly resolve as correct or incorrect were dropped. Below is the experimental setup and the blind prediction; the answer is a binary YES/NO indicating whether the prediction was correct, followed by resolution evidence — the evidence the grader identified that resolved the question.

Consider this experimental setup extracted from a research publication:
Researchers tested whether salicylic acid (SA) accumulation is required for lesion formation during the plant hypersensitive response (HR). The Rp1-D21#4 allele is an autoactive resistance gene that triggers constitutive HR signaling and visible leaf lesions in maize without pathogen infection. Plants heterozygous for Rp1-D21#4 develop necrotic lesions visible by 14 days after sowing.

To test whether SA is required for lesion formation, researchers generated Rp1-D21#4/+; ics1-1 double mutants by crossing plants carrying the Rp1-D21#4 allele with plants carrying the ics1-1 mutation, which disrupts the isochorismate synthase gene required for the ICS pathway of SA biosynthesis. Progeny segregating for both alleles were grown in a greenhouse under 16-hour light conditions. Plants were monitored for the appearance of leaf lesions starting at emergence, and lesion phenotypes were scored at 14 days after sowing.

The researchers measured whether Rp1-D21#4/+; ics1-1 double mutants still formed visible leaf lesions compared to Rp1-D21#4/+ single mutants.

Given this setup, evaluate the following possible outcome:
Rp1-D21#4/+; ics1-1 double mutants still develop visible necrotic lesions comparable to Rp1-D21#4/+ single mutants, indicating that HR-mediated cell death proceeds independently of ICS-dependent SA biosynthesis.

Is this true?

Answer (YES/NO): YES